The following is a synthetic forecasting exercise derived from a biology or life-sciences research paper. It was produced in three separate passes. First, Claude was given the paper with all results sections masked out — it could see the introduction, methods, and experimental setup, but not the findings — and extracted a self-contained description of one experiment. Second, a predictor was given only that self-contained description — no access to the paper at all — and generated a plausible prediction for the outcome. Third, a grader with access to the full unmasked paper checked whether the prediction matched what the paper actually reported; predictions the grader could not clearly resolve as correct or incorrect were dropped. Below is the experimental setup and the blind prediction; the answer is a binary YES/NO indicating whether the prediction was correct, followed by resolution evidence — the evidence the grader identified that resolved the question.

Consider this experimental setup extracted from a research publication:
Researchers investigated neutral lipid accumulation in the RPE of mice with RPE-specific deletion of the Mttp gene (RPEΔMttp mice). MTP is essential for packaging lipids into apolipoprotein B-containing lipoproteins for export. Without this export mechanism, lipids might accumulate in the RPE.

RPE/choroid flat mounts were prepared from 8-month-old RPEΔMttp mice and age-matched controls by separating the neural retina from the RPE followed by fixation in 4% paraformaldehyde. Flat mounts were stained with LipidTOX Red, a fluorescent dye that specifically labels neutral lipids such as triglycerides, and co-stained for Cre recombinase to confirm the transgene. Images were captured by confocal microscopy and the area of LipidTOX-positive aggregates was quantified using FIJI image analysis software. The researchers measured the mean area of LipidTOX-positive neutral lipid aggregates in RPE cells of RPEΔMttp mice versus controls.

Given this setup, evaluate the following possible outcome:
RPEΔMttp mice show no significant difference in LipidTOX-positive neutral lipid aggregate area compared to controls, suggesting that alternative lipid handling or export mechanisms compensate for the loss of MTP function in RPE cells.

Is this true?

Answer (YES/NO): NO